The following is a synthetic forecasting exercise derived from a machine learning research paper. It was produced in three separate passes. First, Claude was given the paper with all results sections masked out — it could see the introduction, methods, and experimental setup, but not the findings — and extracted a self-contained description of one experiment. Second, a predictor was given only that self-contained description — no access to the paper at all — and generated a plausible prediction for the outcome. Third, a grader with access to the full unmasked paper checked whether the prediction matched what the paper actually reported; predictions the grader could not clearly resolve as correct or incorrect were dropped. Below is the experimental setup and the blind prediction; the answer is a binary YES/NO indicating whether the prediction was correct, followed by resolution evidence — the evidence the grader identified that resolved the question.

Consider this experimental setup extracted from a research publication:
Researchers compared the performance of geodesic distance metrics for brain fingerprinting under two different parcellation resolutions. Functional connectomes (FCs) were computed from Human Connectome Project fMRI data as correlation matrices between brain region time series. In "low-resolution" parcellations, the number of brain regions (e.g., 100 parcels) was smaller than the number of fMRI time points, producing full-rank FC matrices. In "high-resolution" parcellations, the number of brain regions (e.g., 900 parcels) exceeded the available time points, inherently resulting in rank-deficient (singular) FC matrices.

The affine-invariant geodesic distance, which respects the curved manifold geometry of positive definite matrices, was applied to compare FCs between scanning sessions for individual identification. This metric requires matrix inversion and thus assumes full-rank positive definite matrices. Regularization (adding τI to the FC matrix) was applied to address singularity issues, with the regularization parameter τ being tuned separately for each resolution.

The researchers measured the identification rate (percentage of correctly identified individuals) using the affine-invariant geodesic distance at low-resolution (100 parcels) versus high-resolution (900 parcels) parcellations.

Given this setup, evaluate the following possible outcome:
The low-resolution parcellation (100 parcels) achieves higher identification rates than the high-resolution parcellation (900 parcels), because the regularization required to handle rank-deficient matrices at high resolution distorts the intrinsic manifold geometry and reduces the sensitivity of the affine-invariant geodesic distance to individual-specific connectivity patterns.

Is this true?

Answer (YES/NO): YES